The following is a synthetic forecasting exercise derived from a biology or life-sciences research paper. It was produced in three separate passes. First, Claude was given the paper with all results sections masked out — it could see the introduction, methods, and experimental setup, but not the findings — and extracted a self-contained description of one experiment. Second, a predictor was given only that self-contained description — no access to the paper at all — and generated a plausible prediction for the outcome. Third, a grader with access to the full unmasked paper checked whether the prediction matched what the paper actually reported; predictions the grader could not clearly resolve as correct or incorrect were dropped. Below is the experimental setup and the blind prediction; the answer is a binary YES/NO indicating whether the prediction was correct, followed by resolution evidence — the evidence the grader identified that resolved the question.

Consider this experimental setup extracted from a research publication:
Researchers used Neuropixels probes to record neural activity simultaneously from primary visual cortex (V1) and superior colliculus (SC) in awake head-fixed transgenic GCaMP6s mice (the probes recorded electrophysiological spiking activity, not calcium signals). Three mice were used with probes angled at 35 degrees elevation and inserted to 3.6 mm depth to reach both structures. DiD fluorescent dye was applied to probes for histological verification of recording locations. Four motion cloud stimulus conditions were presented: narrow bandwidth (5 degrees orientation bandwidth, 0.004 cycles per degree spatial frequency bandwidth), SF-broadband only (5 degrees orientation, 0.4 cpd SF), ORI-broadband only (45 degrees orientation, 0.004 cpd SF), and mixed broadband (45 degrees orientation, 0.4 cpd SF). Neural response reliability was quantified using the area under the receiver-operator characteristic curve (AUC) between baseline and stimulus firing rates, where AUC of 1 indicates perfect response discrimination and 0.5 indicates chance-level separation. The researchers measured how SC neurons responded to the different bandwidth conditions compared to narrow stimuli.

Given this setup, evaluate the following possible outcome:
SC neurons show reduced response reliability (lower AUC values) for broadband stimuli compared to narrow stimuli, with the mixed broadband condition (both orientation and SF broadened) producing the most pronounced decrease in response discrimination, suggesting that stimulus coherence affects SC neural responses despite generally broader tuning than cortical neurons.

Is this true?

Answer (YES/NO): NO